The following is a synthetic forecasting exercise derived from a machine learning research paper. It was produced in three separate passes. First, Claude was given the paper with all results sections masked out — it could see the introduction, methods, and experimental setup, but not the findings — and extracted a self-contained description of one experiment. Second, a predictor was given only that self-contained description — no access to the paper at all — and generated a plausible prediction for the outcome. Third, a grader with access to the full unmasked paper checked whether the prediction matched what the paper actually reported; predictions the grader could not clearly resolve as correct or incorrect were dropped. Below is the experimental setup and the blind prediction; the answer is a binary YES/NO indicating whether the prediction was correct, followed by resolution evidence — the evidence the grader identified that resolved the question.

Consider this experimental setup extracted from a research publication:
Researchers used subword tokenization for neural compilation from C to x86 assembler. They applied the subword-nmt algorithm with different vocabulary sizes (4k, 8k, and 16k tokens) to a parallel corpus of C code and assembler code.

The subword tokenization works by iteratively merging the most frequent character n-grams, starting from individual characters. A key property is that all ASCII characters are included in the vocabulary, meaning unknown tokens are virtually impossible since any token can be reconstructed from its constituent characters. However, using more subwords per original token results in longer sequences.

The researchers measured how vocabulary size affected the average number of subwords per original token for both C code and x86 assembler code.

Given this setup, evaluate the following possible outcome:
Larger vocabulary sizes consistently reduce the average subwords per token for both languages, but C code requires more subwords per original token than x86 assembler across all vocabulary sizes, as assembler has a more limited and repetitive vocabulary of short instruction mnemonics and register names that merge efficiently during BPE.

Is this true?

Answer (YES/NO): YES